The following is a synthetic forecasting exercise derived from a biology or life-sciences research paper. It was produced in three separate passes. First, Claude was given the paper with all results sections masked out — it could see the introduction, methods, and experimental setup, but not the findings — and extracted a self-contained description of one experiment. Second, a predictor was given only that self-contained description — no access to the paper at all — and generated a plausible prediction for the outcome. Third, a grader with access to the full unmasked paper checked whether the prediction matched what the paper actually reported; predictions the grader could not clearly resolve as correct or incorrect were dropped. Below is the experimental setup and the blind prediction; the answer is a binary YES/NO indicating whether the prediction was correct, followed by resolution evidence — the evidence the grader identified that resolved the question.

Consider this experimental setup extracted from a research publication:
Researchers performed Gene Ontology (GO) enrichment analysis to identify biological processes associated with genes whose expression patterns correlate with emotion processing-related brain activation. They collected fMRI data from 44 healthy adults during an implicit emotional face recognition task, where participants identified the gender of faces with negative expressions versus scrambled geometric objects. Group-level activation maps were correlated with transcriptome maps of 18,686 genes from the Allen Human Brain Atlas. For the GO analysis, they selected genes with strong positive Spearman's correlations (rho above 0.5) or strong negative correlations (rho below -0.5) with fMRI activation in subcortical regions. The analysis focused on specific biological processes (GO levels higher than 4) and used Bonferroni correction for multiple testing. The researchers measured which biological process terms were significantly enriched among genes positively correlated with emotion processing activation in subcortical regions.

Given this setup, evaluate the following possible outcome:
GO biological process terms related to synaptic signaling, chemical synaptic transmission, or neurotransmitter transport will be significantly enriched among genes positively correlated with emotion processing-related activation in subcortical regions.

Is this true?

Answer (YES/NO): NO